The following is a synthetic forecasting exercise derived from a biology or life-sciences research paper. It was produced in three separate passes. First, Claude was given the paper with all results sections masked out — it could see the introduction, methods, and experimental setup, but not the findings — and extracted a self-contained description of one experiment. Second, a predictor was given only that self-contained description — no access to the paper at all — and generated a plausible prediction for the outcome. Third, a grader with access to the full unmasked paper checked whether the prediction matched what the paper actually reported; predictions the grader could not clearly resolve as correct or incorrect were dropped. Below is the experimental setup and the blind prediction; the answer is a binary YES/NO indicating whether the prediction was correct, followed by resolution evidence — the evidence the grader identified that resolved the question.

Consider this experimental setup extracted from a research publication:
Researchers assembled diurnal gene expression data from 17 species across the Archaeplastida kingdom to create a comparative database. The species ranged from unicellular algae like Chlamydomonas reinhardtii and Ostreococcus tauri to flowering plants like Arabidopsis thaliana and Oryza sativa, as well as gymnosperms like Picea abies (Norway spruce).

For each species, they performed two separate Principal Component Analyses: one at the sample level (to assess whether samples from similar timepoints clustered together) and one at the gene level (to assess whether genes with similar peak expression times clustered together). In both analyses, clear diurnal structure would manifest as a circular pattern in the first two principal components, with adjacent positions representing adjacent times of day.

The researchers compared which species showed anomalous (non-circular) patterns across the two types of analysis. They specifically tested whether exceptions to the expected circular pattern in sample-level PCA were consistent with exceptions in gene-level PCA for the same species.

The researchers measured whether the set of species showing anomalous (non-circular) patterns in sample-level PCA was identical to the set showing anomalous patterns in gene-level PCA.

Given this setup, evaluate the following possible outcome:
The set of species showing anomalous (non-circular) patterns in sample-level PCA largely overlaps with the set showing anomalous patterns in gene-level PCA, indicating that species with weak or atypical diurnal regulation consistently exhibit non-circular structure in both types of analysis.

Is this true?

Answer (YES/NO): NO